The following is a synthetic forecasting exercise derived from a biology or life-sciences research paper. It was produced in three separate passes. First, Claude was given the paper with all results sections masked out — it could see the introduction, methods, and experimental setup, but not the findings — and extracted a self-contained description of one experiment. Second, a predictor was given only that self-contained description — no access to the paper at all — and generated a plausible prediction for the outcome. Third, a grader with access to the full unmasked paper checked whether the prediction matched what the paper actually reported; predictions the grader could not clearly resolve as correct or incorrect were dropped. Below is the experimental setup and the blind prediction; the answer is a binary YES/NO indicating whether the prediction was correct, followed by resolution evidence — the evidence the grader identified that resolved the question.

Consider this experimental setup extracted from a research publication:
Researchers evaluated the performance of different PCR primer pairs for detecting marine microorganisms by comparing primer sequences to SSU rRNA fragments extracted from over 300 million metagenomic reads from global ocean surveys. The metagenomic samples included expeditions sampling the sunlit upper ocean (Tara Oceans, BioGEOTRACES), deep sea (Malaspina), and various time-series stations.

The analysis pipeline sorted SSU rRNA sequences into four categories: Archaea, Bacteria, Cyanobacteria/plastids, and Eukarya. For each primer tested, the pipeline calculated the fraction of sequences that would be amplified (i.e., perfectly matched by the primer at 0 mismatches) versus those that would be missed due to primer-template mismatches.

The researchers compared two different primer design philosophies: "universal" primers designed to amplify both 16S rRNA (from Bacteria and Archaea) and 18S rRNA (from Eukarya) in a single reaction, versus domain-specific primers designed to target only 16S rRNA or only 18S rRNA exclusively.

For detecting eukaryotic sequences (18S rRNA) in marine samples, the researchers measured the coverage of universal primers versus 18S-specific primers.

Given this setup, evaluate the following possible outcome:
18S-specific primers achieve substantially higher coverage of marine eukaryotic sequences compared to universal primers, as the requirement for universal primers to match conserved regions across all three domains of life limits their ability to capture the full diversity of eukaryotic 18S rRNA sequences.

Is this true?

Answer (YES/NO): NO